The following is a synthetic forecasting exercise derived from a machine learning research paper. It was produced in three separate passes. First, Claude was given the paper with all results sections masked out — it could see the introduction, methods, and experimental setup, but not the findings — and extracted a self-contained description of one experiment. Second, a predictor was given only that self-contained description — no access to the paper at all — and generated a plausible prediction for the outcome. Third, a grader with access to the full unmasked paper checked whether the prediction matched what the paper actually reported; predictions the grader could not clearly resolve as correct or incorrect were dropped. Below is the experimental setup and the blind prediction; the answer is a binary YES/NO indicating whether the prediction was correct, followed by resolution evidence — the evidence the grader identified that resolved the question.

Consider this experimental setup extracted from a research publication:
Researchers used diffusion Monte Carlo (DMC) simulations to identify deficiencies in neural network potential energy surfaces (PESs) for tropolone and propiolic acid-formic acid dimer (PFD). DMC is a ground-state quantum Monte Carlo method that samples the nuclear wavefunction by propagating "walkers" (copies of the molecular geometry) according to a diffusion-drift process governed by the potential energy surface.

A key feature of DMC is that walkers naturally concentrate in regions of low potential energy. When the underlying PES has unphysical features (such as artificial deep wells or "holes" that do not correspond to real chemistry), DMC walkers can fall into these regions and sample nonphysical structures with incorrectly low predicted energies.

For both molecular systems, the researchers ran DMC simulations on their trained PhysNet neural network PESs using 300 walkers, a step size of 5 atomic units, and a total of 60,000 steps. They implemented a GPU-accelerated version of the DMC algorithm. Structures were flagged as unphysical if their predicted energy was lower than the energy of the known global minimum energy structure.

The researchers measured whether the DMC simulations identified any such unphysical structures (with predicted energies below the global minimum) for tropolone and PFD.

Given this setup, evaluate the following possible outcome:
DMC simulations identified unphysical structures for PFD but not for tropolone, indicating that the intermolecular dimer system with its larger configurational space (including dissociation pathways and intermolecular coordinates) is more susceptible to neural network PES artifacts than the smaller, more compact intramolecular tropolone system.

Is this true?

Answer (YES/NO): NO